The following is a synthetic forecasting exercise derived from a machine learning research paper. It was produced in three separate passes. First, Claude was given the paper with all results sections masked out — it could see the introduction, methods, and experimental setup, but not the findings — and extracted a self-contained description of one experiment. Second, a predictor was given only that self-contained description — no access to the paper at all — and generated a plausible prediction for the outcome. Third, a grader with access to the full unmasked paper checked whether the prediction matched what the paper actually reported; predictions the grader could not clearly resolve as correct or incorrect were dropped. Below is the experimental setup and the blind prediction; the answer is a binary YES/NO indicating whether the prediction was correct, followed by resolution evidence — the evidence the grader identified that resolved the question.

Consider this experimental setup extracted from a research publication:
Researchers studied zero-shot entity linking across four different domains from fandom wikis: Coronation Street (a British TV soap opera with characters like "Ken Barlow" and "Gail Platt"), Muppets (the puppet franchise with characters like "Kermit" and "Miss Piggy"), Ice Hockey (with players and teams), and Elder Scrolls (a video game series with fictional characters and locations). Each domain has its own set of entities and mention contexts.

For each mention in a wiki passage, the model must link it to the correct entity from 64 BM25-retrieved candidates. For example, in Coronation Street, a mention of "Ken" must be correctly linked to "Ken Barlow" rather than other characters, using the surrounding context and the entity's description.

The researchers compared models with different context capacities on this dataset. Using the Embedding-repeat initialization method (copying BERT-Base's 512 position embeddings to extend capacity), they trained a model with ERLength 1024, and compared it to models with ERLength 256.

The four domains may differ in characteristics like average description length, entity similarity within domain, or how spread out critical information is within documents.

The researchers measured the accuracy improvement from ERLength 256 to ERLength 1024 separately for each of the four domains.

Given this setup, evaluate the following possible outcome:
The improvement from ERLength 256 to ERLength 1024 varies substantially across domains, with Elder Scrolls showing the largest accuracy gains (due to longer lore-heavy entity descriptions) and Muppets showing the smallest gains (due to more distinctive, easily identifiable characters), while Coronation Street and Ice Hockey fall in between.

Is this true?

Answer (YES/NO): NO